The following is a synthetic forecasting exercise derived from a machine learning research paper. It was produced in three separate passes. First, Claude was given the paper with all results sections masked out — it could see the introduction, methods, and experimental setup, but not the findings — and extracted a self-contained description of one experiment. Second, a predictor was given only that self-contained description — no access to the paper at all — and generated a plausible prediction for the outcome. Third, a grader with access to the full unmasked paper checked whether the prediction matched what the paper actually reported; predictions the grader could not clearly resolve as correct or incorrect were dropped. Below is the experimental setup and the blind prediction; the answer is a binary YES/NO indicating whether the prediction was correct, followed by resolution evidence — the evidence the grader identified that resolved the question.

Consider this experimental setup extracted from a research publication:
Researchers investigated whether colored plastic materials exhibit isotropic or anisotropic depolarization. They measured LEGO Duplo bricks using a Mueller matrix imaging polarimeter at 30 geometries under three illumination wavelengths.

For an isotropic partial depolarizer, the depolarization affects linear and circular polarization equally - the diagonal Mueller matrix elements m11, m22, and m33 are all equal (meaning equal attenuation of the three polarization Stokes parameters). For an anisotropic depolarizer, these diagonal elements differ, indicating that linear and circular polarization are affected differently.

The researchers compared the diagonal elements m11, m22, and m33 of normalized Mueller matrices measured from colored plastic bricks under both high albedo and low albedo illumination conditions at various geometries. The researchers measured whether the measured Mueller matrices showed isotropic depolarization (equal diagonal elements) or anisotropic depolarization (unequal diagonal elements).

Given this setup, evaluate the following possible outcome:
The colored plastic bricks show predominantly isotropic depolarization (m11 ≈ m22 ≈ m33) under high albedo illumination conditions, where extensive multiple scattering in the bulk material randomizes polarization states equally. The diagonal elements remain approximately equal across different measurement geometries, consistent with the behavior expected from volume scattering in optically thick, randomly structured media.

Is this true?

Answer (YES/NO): NO